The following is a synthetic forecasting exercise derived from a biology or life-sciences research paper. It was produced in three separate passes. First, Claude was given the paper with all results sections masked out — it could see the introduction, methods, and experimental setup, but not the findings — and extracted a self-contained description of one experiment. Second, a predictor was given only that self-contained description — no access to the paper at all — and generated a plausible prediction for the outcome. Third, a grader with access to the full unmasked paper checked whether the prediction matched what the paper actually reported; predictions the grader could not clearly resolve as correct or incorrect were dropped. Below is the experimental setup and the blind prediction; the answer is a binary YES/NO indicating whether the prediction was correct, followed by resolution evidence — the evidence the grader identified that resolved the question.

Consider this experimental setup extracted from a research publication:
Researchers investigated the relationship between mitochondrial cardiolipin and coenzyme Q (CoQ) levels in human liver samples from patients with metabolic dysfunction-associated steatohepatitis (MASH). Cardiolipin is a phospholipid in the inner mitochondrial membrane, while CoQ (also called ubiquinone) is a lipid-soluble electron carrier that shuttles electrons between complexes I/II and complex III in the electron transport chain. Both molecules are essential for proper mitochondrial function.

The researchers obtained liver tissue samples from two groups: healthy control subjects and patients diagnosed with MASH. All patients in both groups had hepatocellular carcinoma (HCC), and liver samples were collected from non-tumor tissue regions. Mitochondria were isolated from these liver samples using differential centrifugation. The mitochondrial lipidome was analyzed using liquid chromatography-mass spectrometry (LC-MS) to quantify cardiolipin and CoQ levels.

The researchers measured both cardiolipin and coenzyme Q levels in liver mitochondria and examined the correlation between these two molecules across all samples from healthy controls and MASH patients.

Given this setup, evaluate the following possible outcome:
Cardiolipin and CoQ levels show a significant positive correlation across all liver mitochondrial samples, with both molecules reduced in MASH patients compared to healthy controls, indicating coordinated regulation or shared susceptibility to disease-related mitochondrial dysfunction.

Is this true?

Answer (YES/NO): YES